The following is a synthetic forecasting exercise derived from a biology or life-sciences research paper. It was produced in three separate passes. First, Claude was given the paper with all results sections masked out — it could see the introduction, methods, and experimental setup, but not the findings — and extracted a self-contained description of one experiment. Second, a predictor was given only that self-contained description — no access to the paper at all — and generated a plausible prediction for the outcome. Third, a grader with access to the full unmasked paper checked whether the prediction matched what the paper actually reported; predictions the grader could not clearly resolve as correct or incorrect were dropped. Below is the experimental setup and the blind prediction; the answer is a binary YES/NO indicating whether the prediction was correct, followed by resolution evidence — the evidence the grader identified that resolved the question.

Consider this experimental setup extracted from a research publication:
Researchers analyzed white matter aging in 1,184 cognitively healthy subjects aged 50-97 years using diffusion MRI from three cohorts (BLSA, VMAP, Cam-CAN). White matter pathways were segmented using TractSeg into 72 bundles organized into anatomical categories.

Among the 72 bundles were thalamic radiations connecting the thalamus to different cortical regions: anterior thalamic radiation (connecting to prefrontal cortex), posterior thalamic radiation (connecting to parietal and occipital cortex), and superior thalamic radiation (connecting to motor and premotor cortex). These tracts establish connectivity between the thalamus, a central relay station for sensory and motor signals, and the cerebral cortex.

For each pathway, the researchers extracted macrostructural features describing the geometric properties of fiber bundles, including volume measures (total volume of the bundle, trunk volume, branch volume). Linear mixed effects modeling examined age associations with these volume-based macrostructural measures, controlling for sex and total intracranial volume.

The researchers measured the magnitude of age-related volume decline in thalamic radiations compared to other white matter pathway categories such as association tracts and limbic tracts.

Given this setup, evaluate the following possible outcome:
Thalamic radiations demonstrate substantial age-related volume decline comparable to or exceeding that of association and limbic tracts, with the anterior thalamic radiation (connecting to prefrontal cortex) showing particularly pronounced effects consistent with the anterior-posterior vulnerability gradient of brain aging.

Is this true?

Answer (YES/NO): YES